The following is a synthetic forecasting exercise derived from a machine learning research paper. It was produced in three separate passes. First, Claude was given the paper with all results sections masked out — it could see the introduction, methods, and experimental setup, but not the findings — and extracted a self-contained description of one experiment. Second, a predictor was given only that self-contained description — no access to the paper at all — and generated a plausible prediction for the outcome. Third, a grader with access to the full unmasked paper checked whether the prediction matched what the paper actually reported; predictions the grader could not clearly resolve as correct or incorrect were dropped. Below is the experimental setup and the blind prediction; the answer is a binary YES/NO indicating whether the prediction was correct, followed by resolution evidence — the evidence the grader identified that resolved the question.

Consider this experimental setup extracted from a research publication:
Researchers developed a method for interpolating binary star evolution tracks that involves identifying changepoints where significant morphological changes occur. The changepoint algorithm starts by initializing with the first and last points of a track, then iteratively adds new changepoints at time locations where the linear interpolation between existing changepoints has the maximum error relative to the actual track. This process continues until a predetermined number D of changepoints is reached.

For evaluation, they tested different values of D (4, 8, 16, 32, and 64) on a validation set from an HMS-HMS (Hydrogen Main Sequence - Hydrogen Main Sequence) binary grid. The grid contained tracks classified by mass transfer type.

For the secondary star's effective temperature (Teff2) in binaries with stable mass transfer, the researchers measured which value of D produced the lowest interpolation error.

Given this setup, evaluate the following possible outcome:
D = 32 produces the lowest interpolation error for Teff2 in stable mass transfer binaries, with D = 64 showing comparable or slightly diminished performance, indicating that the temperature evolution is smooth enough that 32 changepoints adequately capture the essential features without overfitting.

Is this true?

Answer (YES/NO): NO